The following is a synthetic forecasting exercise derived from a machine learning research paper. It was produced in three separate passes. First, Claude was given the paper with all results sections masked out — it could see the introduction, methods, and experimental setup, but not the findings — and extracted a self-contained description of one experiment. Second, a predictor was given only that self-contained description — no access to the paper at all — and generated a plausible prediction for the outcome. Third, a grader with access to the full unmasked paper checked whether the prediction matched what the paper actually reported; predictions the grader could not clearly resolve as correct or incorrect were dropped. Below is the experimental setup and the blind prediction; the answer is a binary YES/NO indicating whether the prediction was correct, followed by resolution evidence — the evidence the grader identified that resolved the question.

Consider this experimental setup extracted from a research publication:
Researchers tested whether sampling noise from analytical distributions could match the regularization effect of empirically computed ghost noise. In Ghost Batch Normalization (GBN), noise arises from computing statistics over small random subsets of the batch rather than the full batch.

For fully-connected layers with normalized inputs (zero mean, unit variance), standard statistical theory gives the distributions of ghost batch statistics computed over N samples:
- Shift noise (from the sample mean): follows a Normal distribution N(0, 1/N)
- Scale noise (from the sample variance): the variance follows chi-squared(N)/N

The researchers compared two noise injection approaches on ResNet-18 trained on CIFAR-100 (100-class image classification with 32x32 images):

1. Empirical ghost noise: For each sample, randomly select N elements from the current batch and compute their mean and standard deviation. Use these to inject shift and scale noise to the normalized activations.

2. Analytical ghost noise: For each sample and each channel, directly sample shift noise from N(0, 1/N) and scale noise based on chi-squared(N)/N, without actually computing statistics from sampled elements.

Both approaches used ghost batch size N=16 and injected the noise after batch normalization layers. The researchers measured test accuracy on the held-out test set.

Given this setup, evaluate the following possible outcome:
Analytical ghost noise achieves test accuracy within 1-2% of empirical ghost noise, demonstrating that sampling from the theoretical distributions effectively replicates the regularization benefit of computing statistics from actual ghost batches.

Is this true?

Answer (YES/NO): NO